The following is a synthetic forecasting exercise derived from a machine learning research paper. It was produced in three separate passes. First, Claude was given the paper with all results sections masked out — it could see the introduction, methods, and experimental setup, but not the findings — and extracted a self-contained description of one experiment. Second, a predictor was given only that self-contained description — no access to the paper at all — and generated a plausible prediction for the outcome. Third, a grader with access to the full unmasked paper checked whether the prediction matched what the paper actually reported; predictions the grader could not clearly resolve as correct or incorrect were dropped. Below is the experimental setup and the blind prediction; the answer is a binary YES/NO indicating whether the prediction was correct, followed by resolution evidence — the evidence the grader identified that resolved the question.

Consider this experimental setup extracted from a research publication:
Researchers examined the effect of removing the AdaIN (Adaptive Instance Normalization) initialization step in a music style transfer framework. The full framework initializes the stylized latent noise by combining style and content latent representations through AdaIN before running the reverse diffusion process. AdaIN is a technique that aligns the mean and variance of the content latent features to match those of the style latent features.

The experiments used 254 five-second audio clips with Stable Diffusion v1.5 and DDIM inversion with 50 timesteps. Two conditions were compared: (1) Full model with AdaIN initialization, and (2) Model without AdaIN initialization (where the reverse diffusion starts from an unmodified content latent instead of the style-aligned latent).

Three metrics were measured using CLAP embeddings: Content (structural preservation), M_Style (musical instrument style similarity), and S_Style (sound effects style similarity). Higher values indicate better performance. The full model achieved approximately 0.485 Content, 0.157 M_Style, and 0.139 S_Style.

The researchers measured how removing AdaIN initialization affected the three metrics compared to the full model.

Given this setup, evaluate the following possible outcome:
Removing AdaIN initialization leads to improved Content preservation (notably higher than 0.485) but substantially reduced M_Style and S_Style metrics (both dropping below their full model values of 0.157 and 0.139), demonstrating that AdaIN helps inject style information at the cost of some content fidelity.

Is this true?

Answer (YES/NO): NO